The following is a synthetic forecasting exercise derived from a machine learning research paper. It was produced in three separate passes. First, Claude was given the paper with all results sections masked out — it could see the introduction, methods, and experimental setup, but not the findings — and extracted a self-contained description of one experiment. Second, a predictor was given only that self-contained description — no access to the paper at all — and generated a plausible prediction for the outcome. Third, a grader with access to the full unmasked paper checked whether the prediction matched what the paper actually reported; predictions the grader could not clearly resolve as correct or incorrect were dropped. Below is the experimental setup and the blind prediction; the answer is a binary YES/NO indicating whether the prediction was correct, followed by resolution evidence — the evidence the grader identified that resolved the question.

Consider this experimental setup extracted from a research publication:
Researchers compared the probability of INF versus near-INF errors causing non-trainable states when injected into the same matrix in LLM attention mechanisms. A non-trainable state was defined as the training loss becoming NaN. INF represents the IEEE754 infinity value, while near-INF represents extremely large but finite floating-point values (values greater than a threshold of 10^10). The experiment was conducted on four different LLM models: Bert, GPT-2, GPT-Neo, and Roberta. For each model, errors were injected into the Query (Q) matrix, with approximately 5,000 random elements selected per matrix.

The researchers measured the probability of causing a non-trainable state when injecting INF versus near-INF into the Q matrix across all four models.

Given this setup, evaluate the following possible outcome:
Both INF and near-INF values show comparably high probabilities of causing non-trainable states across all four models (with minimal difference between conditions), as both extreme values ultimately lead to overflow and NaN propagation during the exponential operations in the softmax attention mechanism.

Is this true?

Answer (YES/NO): NO